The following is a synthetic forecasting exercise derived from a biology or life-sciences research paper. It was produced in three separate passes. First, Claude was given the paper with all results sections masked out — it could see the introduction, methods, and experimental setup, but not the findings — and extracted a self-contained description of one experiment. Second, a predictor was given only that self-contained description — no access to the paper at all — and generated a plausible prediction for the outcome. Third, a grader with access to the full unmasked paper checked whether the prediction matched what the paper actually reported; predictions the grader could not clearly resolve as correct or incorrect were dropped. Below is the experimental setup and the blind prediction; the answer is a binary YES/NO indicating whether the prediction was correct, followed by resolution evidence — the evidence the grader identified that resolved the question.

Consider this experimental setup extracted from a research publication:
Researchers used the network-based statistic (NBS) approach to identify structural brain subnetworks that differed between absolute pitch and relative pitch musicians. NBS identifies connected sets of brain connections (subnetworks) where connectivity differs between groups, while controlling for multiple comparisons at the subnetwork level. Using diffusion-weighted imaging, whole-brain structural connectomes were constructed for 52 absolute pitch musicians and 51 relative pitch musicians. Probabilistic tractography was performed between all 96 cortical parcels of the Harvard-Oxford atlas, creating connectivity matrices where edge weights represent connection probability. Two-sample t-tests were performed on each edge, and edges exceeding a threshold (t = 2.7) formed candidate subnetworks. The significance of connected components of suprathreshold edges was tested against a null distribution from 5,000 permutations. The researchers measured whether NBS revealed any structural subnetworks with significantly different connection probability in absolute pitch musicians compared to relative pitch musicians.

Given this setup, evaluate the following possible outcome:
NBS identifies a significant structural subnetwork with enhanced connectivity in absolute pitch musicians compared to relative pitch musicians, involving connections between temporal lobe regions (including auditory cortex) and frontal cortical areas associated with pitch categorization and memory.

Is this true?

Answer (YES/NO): NO